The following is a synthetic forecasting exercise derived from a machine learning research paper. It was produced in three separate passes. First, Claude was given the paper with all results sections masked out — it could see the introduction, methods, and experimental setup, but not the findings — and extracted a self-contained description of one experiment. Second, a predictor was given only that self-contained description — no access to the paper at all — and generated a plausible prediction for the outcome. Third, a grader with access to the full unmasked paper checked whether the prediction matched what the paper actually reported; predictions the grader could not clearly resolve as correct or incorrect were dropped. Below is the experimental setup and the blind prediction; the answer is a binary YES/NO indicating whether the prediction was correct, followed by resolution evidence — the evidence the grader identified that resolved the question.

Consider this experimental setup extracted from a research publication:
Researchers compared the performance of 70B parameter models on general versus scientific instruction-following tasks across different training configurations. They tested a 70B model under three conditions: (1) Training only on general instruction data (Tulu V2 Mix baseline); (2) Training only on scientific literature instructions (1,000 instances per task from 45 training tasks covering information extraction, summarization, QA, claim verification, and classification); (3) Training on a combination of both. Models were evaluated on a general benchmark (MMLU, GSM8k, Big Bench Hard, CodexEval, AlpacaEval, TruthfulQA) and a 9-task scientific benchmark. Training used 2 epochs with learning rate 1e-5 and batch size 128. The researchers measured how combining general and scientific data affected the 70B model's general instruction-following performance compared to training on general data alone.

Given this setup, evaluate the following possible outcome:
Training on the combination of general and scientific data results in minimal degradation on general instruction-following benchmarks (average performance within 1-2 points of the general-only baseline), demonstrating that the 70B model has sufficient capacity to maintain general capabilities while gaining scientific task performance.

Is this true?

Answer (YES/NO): NO